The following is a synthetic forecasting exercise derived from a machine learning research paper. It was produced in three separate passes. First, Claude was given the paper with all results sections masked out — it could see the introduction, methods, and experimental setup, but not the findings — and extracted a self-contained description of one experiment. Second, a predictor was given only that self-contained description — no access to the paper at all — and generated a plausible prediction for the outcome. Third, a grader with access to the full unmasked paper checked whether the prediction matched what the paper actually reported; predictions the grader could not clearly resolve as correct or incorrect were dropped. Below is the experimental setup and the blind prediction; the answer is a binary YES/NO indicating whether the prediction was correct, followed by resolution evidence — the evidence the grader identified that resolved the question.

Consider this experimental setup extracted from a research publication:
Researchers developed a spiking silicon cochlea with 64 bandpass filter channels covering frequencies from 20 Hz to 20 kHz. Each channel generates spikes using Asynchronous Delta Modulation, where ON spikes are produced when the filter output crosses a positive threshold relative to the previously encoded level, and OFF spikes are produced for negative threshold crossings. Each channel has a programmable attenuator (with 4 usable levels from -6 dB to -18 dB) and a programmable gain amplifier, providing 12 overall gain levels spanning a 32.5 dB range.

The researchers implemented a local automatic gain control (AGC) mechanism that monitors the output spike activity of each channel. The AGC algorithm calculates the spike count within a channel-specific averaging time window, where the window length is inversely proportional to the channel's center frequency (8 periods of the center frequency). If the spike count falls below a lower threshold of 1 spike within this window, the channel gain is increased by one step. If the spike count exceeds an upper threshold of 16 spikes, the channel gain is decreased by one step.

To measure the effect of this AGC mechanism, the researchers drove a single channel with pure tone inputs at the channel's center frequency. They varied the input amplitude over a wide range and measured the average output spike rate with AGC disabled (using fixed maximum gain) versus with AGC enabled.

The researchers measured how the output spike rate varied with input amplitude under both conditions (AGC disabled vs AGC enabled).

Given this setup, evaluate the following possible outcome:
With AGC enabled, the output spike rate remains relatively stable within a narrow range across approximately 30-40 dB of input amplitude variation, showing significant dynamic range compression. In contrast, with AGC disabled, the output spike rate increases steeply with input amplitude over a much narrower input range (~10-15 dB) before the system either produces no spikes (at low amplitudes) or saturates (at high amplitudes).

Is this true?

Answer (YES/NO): NO